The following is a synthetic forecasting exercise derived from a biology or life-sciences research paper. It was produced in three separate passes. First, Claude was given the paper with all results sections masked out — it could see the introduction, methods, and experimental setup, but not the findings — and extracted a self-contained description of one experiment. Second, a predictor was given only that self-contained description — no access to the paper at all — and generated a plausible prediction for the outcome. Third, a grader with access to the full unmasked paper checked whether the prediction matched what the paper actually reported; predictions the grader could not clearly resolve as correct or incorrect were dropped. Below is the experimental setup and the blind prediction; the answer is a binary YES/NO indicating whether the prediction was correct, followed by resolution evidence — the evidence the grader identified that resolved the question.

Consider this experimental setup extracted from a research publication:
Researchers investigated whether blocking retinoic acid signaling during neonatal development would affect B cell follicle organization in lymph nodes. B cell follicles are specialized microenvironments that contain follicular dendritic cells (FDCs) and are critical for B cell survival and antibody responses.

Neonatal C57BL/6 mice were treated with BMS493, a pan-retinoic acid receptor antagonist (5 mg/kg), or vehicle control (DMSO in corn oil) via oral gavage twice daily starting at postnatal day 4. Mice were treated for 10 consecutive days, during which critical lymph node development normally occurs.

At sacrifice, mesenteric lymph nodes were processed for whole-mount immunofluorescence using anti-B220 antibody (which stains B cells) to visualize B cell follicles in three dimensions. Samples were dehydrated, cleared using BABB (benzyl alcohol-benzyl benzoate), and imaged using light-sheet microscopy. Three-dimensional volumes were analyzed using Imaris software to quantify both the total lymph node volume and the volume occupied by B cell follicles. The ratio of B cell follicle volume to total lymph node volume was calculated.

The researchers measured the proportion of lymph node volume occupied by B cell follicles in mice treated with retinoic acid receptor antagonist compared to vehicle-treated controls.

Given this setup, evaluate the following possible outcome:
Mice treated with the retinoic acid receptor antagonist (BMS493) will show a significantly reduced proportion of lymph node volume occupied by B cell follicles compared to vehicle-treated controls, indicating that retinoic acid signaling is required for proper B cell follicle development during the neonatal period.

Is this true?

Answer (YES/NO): YES